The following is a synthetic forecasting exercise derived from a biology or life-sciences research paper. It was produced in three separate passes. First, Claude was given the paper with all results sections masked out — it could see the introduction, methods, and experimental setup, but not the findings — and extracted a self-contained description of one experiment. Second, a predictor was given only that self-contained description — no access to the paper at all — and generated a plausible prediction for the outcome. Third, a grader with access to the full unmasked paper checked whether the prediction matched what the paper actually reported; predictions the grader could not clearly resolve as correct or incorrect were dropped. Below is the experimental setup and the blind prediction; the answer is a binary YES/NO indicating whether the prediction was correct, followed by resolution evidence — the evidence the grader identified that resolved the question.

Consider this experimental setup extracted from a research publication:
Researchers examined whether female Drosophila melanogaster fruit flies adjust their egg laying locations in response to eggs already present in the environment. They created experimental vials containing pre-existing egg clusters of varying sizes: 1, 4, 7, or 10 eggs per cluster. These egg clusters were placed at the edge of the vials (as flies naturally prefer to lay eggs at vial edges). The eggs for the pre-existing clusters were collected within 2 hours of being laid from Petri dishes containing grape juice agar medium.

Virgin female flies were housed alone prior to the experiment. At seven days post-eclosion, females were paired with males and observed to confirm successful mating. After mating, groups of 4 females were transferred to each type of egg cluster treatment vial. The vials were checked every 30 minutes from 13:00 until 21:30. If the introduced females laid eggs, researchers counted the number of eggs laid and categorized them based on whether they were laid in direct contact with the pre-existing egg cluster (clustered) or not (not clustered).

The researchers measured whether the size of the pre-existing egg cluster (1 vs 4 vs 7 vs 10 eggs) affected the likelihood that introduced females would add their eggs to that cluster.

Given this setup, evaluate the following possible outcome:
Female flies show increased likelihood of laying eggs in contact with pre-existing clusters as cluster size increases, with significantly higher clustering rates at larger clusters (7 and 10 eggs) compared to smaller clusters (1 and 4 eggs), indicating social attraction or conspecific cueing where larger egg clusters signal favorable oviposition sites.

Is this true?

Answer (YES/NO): NO